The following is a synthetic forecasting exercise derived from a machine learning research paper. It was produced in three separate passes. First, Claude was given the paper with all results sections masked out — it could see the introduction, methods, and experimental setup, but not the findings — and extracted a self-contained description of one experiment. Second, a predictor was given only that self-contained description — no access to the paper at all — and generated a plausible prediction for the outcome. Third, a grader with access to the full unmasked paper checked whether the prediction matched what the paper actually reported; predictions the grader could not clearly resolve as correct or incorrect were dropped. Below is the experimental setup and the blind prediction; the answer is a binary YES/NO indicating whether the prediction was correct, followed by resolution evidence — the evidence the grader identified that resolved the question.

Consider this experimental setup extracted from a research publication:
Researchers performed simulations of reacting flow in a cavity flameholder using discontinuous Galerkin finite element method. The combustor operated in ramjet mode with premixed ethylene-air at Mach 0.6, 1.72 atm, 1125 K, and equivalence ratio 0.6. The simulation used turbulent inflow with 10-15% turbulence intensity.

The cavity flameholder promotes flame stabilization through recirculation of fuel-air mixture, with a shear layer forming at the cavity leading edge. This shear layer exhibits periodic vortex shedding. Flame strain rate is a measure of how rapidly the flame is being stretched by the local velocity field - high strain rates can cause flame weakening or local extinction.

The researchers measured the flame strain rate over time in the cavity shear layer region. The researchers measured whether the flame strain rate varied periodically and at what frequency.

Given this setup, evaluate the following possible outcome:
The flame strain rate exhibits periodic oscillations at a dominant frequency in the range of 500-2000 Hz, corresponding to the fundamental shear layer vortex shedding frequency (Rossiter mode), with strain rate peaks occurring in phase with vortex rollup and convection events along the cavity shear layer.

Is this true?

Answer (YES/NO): NO